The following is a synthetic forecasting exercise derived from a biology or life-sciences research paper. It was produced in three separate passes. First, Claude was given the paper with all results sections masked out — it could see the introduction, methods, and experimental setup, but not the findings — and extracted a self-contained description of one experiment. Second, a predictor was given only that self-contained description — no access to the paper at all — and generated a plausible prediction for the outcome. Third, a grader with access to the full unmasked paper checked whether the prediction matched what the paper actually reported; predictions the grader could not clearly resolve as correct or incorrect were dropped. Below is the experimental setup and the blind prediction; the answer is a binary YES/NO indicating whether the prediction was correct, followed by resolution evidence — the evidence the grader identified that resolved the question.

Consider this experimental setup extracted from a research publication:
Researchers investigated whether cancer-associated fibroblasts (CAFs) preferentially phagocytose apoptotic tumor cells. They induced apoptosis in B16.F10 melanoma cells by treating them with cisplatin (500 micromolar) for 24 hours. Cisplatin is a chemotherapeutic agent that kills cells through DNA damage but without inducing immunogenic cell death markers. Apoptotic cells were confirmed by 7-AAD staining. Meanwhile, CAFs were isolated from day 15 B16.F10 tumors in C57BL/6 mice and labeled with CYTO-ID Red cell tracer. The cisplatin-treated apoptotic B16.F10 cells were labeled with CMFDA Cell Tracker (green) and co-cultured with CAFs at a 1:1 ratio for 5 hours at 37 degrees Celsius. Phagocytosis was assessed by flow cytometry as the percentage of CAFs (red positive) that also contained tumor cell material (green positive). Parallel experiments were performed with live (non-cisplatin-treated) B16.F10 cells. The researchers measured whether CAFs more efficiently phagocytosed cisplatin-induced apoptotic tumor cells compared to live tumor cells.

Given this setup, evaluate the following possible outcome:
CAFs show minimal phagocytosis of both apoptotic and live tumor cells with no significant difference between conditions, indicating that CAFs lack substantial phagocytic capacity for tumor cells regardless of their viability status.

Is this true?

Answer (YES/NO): NO